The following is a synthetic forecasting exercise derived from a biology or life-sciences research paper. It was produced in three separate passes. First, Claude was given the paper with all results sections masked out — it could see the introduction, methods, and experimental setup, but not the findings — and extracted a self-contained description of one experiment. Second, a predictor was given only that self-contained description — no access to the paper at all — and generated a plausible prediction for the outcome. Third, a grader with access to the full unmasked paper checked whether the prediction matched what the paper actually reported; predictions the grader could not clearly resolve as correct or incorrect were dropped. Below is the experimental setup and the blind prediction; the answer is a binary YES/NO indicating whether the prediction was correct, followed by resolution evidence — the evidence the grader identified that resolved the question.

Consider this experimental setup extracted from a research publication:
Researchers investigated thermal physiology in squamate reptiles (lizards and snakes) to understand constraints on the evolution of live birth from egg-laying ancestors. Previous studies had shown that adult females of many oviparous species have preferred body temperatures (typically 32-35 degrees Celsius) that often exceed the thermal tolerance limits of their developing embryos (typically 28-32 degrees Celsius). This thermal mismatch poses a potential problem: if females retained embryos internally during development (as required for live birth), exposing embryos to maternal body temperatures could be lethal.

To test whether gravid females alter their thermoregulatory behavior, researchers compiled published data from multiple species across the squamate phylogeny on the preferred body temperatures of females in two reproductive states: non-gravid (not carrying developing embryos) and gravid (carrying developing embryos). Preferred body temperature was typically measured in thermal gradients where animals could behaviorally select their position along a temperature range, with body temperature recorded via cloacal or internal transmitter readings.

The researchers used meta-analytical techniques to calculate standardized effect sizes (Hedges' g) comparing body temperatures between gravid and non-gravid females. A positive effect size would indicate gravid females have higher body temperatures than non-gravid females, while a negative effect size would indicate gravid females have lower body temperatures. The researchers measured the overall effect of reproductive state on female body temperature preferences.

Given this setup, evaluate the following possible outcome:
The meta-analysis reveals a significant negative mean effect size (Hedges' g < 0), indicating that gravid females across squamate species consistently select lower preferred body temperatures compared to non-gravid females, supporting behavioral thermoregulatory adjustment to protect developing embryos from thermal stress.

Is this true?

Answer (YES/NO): NO